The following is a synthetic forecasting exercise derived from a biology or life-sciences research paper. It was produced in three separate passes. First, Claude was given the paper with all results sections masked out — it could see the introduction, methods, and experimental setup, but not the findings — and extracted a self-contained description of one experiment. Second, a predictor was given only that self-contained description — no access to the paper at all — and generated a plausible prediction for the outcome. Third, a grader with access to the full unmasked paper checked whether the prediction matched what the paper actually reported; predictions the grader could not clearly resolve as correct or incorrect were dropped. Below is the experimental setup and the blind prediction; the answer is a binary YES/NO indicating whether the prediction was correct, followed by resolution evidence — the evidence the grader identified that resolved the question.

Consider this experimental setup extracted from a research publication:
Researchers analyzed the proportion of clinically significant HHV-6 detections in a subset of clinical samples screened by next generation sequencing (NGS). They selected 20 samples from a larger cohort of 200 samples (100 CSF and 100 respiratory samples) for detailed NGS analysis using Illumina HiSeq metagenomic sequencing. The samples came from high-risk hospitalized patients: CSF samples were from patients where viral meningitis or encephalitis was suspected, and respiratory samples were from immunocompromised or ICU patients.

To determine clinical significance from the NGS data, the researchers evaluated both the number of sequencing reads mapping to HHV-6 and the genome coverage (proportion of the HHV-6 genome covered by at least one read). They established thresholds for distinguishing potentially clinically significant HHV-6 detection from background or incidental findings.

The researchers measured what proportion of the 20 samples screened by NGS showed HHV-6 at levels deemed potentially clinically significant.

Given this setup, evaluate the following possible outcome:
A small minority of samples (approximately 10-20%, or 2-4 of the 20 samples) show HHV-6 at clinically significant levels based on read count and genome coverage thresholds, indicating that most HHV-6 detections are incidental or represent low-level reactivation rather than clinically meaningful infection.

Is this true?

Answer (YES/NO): YES